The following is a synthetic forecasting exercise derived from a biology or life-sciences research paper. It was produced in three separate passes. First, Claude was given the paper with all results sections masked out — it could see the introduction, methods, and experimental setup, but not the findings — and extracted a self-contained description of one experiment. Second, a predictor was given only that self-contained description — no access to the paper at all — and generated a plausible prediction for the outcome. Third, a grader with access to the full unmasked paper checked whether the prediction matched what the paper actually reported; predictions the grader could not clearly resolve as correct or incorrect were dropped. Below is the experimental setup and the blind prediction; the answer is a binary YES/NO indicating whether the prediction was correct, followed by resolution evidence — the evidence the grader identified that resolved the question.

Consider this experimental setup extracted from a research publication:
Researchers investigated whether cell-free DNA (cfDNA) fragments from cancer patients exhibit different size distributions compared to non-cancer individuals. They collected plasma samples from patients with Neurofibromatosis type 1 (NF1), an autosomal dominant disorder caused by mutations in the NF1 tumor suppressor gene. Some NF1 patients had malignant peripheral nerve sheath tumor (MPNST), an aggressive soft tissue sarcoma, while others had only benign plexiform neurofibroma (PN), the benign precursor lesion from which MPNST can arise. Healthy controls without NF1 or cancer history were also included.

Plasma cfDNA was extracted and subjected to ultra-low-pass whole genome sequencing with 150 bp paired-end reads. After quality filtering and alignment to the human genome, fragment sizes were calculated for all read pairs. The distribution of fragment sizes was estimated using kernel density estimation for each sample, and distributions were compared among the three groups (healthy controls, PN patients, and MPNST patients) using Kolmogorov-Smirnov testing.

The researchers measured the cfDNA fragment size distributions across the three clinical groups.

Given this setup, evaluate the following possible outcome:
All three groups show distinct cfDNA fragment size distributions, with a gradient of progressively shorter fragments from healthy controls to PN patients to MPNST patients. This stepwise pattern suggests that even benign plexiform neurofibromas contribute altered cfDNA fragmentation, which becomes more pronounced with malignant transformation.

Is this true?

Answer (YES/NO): NO